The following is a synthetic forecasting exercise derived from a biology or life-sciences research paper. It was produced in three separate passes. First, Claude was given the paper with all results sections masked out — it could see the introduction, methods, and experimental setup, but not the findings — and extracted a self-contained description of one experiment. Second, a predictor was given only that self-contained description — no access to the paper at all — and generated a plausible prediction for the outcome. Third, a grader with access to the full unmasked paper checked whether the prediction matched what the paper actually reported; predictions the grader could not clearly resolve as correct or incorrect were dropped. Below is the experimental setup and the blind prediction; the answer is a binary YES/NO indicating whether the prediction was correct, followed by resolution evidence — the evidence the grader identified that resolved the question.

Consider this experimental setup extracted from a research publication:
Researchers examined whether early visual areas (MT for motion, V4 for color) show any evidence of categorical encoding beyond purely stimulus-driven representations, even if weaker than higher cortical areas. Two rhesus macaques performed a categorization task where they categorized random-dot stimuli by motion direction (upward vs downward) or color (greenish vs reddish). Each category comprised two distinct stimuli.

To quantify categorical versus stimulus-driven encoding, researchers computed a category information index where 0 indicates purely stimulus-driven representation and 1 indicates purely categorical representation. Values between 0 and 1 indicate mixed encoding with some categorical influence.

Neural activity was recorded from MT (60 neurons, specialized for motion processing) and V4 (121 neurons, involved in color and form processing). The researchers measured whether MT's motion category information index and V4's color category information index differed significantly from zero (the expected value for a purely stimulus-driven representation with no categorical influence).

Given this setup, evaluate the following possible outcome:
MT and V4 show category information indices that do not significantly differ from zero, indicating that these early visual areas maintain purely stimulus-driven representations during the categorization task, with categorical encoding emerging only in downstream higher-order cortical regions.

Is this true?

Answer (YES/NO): NO